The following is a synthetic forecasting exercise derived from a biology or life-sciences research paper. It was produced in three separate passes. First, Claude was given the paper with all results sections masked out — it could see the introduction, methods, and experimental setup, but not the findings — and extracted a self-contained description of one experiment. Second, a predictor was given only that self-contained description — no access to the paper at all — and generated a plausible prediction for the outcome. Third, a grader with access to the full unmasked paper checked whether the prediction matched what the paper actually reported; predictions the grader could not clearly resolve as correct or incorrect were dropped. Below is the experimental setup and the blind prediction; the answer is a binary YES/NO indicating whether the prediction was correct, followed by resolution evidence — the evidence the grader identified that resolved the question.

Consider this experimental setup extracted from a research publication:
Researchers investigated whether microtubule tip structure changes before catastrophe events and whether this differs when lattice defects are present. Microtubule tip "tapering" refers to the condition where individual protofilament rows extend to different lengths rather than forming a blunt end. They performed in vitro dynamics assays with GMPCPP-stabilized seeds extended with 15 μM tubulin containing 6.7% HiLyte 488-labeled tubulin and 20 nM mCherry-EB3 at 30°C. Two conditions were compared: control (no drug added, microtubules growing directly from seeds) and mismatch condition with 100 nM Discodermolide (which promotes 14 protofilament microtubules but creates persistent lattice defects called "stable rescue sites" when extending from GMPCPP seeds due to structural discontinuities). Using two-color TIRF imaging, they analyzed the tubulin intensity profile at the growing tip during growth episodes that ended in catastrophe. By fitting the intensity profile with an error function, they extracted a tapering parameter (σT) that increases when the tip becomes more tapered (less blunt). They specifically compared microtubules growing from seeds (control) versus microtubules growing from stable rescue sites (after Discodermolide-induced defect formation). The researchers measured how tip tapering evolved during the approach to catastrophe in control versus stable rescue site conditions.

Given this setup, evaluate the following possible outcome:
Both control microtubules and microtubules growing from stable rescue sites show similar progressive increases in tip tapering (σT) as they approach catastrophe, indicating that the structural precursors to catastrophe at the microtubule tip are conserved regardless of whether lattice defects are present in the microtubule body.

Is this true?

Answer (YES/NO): NO